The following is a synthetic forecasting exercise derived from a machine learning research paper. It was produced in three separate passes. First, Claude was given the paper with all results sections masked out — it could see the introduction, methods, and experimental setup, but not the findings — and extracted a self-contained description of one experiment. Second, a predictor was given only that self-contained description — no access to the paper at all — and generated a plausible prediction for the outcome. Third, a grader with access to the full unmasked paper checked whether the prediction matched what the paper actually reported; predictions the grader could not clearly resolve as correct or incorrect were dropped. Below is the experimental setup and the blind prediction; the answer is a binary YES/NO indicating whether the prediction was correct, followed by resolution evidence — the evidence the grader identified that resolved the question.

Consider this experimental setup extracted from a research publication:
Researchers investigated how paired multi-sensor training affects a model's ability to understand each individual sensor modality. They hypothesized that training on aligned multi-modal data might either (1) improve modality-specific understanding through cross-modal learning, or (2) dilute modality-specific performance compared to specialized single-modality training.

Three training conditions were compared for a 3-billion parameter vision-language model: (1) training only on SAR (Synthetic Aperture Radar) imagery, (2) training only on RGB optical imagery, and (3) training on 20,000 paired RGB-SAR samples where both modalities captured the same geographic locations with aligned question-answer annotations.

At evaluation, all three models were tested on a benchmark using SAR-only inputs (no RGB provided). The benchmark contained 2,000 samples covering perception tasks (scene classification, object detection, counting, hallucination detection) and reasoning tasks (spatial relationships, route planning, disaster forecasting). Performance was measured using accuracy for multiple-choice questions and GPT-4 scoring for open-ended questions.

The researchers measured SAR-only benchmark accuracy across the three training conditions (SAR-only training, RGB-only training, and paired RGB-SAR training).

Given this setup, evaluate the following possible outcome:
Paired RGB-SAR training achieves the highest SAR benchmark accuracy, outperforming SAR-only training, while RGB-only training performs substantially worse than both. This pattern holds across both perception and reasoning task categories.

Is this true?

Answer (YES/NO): YES